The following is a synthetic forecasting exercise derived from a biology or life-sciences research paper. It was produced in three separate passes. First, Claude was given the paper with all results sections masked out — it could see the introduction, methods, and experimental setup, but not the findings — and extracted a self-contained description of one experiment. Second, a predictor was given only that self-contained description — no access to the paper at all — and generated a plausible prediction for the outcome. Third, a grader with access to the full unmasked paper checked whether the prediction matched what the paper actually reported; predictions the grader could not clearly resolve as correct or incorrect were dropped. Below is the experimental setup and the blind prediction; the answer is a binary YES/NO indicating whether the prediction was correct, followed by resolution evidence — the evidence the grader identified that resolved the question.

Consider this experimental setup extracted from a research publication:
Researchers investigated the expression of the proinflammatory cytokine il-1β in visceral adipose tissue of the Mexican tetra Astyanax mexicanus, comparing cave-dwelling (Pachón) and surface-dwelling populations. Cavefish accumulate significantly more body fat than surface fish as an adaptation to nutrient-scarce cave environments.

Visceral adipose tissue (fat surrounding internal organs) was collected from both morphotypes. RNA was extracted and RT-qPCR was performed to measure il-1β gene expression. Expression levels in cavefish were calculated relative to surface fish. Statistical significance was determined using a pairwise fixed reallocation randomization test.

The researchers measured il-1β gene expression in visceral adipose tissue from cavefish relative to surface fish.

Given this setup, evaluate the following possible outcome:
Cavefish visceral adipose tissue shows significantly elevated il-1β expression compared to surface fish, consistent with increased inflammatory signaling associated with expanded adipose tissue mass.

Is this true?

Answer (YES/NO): NO